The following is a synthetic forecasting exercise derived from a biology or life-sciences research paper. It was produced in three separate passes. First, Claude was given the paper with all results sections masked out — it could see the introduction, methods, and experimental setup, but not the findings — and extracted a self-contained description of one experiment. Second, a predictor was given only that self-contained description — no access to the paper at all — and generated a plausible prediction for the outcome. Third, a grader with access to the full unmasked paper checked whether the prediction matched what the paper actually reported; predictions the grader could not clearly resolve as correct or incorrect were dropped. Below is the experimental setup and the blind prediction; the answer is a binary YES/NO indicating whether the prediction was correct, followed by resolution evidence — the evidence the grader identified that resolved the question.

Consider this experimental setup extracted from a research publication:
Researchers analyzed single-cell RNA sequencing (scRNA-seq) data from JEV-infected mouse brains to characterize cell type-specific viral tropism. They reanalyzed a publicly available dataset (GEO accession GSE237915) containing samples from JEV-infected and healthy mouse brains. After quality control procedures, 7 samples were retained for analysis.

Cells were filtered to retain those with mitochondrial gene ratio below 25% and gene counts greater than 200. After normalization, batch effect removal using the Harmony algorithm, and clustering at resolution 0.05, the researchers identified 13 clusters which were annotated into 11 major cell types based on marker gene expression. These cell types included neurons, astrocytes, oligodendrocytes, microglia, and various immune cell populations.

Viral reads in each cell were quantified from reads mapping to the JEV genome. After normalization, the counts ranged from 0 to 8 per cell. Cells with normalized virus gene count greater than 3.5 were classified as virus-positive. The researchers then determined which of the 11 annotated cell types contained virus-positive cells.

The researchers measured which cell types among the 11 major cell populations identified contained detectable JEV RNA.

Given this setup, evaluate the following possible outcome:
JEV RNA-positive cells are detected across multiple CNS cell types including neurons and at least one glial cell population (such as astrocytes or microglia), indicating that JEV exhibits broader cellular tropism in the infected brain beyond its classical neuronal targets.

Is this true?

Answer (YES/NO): YES